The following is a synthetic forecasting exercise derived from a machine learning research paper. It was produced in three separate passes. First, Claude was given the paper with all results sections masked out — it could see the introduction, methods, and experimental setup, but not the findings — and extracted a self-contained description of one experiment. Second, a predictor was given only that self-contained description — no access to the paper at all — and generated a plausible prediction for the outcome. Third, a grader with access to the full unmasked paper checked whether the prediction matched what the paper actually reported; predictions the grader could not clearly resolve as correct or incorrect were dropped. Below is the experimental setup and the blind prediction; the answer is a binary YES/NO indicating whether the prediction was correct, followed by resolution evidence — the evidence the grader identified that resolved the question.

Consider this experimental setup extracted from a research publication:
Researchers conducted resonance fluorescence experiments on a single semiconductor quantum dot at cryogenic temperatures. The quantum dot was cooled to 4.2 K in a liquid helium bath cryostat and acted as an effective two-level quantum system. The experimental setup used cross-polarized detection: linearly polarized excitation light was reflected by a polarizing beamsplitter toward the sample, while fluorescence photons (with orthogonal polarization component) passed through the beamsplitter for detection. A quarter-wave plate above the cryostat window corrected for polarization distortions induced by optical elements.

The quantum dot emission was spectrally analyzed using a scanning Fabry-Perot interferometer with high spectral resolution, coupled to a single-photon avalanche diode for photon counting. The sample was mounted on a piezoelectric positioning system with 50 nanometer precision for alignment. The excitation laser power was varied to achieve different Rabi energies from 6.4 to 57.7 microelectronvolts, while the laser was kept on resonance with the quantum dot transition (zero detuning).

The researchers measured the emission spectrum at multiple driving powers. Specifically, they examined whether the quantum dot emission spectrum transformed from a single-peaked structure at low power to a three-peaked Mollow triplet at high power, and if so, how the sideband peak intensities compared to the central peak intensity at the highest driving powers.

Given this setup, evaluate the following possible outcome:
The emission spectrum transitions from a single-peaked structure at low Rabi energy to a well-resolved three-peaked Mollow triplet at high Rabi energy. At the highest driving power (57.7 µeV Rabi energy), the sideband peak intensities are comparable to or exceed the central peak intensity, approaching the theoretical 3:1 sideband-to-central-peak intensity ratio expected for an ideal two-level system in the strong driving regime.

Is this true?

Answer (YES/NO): NO